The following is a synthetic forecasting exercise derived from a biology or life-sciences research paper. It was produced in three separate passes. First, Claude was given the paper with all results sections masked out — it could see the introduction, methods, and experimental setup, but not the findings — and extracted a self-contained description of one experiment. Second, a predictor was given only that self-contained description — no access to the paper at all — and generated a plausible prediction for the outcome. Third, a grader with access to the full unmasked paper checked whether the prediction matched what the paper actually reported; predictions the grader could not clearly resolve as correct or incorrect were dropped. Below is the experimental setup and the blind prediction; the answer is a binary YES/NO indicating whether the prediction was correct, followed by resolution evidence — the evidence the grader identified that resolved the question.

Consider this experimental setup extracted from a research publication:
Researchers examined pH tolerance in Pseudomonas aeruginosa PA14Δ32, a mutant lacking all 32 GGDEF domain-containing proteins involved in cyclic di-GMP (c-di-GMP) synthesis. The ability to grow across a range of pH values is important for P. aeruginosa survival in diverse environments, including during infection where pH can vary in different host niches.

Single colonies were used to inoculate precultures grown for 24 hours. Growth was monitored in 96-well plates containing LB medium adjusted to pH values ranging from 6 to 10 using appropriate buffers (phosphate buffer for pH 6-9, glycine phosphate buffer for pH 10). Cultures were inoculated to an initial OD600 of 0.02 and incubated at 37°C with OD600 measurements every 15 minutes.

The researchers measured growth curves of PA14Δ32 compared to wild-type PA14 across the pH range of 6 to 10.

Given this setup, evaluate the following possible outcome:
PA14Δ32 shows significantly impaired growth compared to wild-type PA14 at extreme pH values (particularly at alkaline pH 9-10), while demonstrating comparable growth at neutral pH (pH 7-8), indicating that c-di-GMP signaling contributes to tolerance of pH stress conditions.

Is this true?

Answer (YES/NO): NO